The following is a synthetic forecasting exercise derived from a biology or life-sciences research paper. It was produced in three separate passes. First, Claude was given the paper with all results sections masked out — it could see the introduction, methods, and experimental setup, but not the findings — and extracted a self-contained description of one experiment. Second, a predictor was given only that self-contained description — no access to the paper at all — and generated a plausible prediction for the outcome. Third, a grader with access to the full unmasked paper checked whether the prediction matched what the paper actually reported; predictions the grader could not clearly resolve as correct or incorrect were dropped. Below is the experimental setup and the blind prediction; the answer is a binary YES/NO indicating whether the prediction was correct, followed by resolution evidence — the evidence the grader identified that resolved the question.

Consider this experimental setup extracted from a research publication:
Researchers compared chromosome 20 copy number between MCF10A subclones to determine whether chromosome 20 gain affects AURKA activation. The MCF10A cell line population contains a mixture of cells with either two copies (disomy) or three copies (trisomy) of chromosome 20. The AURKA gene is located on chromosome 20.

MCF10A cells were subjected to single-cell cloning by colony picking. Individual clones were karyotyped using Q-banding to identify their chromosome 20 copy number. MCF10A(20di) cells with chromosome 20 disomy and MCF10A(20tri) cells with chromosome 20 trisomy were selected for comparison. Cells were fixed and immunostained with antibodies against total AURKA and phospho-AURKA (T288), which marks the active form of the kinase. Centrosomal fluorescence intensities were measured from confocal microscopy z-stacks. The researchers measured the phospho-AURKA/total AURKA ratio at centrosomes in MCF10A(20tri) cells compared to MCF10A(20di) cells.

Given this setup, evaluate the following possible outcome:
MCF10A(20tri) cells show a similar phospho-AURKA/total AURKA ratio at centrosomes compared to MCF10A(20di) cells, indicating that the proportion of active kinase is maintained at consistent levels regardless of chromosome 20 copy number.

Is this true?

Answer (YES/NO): NO